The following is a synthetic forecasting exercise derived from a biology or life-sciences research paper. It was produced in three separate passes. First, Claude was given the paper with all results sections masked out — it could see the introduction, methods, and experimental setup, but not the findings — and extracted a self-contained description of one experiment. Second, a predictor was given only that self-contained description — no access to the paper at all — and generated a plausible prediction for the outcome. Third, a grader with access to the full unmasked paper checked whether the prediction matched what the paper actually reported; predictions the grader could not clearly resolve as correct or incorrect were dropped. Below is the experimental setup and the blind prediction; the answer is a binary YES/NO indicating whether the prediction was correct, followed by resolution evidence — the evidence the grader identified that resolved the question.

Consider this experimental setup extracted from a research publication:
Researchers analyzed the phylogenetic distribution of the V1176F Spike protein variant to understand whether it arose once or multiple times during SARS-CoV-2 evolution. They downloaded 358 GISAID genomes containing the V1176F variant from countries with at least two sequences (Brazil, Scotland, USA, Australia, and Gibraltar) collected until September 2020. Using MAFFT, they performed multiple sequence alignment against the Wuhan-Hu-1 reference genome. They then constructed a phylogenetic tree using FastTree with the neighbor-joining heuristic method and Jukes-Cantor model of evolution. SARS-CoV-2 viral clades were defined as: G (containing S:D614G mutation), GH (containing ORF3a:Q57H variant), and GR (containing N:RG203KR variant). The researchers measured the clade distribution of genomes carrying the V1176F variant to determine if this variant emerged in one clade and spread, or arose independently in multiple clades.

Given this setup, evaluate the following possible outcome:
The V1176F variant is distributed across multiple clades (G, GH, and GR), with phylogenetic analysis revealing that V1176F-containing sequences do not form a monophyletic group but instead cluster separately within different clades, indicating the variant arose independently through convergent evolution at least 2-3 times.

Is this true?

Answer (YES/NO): YES